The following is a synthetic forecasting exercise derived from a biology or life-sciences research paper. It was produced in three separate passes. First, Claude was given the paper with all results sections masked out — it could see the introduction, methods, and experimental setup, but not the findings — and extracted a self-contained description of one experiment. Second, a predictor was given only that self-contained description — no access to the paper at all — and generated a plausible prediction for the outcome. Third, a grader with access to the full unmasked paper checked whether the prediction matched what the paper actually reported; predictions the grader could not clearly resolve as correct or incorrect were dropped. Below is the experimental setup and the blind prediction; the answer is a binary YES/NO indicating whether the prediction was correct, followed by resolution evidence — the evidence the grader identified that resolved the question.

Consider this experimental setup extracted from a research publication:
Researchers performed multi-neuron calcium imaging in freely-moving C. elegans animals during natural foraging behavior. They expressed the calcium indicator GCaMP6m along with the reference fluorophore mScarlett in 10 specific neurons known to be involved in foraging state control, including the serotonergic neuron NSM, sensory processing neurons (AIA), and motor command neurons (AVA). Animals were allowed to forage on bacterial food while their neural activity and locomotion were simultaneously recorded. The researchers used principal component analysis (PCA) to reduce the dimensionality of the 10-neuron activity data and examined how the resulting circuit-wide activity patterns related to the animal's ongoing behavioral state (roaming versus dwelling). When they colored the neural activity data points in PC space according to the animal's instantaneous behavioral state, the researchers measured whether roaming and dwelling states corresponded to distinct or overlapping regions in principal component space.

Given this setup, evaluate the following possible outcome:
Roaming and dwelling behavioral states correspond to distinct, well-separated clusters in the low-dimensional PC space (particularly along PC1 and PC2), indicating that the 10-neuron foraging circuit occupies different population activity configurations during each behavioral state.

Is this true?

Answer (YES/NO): YES